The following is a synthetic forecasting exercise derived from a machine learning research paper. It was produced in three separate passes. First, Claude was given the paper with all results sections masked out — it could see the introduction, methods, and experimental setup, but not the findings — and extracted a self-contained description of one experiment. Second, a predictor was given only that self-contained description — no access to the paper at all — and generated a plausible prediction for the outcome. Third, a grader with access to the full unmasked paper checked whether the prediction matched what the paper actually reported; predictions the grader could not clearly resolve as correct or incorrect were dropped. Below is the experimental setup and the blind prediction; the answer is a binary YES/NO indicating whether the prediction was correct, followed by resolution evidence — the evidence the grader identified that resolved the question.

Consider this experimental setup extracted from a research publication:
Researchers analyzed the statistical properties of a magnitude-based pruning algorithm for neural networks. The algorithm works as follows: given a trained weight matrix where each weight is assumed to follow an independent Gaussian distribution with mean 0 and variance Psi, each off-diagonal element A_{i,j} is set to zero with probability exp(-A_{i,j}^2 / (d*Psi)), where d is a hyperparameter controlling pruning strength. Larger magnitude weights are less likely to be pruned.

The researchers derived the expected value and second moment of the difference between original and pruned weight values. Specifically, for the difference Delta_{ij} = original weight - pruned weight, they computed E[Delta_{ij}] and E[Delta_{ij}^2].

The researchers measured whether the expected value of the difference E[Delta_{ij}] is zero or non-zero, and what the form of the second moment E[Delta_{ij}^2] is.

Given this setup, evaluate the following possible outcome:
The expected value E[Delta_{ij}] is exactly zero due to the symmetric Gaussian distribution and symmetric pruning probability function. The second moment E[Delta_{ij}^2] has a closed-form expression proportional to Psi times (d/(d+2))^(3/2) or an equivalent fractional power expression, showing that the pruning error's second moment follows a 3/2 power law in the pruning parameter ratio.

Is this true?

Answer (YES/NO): YES